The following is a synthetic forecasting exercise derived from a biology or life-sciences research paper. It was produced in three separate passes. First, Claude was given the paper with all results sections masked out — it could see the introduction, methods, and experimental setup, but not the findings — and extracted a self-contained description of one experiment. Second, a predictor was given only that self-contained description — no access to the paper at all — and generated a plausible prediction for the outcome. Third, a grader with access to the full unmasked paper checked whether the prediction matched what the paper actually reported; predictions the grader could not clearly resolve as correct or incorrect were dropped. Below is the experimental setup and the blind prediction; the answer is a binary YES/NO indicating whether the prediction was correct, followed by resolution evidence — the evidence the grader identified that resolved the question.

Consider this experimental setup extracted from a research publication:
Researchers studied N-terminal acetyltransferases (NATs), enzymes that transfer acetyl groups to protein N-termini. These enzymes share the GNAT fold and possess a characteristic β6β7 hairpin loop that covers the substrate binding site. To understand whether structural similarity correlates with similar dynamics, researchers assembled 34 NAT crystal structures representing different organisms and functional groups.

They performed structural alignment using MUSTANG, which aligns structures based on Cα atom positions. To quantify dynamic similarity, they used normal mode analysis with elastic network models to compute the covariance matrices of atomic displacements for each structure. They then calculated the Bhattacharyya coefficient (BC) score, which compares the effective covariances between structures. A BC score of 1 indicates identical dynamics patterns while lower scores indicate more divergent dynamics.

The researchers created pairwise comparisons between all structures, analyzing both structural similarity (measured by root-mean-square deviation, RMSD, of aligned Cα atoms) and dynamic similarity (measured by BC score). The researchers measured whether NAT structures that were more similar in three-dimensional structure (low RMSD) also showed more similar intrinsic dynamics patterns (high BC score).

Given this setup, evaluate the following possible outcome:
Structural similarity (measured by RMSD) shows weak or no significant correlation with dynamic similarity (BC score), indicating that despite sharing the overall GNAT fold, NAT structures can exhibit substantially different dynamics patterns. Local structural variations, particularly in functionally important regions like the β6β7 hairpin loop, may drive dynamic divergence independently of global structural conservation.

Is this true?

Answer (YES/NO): NO